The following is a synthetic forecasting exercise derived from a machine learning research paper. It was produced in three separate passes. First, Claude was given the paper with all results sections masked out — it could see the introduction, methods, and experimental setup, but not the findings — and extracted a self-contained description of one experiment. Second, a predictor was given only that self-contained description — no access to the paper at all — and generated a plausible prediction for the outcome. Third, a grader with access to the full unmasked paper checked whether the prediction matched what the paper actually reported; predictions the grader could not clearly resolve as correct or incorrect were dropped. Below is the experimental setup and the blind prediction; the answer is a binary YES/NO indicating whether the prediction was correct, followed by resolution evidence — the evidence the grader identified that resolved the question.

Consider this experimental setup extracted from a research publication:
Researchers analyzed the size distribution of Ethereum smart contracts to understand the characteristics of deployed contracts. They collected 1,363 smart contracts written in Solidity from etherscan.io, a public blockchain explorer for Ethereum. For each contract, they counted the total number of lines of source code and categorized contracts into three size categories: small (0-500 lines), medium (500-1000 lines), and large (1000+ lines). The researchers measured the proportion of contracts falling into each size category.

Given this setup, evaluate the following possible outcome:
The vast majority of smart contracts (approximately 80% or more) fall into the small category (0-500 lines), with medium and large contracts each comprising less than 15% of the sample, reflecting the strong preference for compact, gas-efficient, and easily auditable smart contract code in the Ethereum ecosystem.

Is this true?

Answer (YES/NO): NO